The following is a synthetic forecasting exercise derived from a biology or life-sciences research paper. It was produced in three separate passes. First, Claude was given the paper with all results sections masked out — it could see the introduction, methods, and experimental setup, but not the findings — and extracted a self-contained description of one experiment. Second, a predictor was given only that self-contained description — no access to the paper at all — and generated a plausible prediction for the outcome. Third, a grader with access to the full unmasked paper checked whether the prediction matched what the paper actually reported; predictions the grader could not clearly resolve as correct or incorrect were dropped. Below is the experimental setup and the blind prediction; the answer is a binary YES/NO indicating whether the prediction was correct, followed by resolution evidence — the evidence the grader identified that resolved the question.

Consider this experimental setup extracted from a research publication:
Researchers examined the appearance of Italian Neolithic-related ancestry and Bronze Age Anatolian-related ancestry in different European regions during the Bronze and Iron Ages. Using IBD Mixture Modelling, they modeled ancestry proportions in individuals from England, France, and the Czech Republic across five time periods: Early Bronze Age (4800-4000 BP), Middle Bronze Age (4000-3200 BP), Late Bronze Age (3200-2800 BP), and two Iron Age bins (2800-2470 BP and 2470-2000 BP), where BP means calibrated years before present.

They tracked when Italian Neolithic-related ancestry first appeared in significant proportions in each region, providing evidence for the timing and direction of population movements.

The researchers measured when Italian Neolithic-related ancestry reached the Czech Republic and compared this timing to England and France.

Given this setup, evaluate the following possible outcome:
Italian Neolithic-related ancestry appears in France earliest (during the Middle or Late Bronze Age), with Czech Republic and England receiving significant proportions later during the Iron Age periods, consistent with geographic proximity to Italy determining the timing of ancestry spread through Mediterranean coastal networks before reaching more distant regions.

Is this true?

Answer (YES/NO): NO